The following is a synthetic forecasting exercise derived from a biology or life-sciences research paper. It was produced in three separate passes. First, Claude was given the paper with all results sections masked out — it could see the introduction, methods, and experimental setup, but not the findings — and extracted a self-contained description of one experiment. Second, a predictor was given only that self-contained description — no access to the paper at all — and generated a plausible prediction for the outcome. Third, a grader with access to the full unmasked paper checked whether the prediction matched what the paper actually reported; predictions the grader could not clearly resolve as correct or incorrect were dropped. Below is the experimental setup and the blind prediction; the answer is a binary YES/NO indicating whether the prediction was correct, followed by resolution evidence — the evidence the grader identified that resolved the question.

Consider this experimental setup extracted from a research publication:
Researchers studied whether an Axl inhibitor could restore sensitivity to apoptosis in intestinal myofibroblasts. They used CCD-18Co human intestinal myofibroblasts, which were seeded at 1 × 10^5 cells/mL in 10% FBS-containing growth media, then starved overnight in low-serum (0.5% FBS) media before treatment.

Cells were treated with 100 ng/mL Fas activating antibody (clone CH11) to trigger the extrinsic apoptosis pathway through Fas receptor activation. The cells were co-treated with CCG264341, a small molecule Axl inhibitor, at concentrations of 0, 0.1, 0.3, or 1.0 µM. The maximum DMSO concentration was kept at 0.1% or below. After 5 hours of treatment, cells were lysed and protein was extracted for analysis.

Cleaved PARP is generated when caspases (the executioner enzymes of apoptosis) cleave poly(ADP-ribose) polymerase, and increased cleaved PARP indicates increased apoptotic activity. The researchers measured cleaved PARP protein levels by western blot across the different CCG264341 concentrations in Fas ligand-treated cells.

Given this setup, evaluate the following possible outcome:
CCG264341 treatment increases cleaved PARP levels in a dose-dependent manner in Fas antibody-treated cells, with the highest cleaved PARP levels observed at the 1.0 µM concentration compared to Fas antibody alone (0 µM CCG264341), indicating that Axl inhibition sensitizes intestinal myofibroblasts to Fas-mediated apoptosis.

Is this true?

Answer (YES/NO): YES